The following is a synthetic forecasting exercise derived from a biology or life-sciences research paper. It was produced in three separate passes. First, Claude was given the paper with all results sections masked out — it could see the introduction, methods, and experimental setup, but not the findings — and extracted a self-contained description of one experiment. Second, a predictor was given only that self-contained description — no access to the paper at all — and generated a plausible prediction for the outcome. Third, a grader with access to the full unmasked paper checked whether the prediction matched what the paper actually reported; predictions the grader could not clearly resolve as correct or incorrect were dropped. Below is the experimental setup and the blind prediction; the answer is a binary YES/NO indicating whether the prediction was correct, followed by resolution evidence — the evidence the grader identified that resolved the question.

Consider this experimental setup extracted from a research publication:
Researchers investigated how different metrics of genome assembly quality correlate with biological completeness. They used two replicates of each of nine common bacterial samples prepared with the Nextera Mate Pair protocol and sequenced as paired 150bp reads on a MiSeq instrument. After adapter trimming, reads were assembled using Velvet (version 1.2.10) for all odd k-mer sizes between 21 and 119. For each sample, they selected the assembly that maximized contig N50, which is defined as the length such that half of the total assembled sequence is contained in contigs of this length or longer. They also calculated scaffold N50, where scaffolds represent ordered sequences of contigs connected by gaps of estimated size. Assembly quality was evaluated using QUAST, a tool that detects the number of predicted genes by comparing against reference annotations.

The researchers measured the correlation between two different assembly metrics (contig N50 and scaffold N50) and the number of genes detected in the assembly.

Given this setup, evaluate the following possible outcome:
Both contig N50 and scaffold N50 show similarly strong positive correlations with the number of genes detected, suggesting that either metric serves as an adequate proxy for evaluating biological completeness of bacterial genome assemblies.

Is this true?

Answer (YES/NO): NO